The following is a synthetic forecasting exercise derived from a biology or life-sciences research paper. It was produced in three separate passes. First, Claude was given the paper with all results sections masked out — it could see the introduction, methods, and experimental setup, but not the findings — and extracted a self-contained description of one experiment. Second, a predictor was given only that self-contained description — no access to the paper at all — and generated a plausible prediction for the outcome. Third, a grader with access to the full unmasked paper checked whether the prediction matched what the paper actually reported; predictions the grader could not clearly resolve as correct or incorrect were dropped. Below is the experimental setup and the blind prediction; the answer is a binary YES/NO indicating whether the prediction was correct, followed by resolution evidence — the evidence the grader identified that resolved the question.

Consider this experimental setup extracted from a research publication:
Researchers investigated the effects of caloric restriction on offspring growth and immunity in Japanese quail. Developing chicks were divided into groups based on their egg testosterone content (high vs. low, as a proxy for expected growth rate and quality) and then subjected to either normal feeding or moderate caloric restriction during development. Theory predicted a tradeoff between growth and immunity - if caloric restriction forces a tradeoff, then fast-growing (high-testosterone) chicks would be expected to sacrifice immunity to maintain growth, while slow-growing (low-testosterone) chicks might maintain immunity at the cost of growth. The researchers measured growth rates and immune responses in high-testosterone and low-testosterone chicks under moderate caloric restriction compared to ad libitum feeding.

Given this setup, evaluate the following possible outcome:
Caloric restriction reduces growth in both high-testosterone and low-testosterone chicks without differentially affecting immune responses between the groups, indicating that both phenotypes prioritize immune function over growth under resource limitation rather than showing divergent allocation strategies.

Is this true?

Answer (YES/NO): NO